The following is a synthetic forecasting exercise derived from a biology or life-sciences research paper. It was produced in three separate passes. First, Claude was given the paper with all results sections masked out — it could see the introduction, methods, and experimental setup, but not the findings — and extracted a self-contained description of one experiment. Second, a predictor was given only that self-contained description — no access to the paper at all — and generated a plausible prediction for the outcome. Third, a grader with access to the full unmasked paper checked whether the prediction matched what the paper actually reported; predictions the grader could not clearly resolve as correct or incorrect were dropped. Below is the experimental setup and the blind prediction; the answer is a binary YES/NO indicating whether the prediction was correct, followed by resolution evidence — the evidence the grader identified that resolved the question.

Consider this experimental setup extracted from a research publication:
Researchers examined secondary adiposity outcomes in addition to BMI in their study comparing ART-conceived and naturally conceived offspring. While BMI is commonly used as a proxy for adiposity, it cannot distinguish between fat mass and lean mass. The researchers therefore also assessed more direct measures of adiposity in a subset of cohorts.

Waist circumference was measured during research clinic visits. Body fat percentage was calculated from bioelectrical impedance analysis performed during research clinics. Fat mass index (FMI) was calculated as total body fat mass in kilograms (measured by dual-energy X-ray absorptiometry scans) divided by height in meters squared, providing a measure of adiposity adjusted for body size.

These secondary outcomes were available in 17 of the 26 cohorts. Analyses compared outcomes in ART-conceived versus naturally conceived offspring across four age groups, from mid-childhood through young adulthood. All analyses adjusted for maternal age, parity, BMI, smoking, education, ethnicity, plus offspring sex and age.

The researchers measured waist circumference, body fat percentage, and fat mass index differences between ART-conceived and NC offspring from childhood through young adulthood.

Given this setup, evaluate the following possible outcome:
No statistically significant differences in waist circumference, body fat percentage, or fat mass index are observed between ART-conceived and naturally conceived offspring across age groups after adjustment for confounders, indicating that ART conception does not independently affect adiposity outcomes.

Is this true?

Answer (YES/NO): NO